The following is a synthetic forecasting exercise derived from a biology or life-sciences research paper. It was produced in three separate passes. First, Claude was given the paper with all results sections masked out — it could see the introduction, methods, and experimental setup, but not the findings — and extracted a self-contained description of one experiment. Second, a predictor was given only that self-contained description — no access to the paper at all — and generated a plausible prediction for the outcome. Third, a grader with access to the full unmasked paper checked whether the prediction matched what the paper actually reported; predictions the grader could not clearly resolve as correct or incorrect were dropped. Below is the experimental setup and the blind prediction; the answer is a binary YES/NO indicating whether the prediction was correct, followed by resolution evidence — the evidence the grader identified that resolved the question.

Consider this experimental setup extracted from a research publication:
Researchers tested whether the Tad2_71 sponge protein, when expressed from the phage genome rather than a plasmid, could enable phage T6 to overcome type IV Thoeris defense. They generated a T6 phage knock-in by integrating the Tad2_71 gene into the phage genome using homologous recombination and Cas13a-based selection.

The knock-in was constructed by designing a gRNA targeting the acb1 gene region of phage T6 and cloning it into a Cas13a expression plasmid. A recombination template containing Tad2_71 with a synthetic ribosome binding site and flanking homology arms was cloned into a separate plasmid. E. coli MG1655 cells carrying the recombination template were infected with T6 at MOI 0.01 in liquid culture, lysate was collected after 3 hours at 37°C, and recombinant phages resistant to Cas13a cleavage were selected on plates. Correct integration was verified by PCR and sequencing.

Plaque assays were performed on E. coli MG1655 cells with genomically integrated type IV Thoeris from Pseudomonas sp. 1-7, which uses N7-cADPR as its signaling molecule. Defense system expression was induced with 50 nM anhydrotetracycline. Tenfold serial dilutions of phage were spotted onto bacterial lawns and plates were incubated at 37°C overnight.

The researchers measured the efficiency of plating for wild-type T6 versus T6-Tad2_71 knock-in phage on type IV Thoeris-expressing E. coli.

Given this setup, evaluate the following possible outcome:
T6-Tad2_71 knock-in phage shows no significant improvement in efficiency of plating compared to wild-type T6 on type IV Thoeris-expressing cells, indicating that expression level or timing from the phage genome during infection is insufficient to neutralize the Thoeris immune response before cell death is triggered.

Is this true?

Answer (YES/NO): NO